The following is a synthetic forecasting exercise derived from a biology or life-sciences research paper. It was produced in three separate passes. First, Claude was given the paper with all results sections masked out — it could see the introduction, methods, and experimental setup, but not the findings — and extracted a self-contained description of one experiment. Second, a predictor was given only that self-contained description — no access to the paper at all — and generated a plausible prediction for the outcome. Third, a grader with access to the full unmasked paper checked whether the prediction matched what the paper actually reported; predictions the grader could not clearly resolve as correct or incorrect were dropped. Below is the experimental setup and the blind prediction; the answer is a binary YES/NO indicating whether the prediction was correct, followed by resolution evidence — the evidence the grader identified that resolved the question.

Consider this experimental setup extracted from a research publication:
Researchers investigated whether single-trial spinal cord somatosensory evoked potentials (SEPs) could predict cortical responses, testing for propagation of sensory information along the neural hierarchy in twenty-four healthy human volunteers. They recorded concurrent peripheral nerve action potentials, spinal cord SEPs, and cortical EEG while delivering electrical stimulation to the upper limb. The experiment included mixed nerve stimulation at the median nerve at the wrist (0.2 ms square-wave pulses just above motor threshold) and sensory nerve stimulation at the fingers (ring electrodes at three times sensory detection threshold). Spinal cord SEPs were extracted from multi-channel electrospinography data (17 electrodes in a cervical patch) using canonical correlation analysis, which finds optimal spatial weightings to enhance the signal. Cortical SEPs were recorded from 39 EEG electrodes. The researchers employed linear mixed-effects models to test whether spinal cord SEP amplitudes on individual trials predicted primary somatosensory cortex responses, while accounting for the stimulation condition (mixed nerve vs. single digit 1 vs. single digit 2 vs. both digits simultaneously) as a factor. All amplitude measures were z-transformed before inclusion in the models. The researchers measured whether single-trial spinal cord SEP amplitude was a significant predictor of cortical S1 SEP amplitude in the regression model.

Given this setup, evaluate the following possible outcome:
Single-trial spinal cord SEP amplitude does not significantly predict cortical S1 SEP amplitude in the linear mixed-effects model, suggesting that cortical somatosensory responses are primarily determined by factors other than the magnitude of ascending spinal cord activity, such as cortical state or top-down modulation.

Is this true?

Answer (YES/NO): YES